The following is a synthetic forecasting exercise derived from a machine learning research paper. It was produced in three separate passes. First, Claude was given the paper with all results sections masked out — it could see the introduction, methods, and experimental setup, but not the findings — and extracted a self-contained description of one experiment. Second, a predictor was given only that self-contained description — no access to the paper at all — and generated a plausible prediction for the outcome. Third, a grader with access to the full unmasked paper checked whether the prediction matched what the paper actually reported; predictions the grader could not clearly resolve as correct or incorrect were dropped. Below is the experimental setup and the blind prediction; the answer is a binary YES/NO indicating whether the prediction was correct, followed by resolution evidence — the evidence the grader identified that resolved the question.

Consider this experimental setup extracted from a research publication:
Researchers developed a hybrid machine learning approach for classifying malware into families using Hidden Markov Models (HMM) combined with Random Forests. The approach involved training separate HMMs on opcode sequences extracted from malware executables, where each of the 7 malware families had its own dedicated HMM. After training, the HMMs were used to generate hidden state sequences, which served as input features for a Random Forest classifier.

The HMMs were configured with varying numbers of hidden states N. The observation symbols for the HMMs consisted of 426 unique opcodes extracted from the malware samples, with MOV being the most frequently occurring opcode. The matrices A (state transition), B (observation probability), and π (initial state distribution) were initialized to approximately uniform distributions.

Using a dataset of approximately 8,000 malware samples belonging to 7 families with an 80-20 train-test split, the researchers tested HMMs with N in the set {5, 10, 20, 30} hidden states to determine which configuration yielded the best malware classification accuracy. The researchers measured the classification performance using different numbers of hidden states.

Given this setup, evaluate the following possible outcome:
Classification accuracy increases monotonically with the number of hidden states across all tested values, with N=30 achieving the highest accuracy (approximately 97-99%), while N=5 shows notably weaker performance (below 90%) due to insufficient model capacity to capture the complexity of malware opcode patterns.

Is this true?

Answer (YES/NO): NO